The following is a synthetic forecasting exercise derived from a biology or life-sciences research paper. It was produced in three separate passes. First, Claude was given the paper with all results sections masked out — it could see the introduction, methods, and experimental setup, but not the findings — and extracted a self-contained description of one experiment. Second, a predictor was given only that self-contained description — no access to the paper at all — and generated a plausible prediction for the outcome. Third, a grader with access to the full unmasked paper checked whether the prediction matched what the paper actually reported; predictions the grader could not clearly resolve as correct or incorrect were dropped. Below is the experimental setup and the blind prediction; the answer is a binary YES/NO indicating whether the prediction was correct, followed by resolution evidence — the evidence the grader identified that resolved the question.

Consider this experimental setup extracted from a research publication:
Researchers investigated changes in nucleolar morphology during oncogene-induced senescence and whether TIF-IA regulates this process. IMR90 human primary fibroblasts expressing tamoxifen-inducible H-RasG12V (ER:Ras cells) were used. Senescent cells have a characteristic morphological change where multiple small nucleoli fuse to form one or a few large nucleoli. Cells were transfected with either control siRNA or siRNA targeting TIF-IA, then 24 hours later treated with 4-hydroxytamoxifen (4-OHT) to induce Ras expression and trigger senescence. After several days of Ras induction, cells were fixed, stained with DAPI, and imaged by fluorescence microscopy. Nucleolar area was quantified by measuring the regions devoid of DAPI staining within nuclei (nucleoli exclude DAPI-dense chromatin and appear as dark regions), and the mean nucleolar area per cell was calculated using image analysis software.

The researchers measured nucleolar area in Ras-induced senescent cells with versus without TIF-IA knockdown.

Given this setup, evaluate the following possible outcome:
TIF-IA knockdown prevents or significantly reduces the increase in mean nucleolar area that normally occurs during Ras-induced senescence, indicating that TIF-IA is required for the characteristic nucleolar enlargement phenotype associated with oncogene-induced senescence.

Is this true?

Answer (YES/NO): YES